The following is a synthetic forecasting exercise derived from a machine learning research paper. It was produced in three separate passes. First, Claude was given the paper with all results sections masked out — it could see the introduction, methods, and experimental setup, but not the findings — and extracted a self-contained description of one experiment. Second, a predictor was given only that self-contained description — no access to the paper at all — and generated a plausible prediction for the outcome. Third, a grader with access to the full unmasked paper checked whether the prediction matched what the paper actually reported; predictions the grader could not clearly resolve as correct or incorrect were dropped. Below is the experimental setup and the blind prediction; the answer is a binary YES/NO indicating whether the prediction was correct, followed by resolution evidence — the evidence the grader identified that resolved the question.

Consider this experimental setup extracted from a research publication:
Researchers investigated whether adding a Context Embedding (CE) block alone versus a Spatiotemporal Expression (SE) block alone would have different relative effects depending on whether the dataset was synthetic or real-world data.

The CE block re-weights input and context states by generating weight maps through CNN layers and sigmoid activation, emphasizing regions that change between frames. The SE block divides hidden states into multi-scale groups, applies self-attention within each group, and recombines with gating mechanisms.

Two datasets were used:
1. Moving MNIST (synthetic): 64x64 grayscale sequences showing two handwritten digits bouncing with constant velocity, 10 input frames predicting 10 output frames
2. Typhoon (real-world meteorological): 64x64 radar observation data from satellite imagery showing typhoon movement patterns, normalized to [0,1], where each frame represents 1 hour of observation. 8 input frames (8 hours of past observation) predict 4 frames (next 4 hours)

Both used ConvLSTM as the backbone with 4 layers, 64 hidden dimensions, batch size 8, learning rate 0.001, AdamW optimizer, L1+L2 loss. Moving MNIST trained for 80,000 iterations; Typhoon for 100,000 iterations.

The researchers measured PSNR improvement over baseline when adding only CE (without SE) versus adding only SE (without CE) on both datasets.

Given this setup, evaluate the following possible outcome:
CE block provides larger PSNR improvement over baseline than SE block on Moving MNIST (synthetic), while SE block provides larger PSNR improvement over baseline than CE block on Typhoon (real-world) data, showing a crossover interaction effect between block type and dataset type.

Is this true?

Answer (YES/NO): NO